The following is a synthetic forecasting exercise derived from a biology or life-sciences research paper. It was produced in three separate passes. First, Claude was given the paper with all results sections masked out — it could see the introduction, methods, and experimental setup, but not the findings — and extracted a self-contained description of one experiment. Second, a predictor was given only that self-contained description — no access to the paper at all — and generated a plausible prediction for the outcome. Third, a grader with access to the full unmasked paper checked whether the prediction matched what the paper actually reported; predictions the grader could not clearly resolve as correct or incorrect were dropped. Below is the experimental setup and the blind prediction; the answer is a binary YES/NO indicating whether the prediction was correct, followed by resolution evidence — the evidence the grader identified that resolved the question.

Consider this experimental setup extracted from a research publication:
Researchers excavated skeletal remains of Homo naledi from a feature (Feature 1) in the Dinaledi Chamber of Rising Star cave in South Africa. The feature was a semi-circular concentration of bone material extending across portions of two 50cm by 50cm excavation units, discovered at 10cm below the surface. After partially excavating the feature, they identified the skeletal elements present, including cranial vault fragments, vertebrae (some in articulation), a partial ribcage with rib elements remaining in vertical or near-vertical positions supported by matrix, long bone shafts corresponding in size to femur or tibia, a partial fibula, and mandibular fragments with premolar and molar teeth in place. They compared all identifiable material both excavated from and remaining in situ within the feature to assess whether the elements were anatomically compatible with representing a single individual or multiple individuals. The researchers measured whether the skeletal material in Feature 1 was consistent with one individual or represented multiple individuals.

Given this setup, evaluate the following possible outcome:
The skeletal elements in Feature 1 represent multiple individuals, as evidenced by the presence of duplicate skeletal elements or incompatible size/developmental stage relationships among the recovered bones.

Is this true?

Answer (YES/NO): YES